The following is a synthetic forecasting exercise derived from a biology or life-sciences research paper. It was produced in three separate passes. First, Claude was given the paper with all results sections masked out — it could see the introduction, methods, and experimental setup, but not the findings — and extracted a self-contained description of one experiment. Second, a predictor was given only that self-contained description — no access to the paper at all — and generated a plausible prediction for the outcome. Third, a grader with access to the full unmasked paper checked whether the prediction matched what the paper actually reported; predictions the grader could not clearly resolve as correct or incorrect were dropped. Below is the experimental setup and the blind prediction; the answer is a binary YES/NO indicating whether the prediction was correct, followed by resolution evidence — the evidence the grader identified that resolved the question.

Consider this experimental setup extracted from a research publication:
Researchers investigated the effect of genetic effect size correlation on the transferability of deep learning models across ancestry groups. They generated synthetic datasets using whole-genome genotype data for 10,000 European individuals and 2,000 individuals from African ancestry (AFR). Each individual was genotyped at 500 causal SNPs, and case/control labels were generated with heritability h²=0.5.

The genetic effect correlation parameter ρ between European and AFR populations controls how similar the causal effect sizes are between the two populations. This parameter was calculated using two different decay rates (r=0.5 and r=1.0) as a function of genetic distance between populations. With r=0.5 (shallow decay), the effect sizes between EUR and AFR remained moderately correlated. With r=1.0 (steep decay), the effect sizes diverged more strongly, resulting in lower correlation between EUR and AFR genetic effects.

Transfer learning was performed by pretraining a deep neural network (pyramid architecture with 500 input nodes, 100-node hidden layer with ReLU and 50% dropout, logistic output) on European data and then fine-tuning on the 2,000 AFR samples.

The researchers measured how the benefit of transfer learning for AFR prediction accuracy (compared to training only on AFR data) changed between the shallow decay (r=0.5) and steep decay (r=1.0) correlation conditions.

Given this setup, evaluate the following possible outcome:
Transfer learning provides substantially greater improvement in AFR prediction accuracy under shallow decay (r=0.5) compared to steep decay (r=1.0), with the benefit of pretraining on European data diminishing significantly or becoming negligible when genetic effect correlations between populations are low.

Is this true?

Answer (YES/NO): NO